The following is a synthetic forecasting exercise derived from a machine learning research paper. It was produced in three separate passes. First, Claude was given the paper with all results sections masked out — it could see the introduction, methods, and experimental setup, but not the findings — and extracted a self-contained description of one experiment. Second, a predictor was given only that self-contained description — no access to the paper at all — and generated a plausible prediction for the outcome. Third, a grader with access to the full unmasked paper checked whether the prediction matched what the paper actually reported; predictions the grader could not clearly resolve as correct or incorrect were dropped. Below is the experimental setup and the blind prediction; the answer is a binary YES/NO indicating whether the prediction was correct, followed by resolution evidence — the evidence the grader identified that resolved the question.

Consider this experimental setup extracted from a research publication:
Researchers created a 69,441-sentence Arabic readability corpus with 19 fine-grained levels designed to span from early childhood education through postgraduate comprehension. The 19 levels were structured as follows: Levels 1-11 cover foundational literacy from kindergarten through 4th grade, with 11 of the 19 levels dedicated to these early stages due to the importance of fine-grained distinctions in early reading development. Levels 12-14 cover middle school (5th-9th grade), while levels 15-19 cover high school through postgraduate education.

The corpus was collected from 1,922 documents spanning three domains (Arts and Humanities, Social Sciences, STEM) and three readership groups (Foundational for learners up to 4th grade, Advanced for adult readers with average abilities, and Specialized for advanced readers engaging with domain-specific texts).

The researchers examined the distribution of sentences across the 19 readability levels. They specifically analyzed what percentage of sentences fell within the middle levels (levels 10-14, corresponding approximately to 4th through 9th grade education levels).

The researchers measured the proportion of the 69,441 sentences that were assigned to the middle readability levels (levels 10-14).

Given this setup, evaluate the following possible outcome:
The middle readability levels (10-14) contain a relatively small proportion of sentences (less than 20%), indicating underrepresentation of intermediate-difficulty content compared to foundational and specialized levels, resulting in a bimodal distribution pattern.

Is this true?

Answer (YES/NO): NO